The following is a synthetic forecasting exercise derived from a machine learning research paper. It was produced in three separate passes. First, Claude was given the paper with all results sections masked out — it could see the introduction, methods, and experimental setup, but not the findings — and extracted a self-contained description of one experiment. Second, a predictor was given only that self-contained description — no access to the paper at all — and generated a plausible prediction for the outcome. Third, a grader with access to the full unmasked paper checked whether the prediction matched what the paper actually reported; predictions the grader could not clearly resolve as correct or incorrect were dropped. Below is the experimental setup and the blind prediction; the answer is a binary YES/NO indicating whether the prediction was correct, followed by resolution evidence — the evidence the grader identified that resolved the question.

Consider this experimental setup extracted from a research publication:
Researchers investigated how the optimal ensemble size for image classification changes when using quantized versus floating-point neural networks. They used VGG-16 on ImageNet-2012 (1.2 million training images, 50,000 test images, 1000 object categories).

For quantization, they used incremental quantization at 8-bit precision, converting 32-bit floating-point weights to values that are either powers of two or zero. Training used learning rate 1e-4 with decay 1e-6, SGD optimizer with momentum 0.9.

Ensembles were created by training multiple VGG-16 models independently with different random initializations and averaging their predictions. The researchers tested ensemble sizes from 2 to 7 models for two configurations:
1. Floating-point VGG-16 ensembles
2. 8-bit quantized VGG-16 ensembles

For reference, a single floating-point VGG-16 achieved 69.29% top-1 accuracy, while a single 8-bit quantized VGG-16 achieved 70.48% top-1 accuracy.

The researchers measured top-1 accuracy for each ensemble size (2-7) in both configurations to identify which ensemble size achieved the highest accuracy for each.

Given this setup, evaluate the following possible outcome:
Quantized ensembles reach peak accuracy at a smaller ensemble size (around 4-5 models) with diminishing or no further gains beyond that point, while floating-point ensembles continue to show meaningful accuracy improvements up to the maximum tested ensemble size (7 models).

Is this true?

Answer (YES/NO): NO